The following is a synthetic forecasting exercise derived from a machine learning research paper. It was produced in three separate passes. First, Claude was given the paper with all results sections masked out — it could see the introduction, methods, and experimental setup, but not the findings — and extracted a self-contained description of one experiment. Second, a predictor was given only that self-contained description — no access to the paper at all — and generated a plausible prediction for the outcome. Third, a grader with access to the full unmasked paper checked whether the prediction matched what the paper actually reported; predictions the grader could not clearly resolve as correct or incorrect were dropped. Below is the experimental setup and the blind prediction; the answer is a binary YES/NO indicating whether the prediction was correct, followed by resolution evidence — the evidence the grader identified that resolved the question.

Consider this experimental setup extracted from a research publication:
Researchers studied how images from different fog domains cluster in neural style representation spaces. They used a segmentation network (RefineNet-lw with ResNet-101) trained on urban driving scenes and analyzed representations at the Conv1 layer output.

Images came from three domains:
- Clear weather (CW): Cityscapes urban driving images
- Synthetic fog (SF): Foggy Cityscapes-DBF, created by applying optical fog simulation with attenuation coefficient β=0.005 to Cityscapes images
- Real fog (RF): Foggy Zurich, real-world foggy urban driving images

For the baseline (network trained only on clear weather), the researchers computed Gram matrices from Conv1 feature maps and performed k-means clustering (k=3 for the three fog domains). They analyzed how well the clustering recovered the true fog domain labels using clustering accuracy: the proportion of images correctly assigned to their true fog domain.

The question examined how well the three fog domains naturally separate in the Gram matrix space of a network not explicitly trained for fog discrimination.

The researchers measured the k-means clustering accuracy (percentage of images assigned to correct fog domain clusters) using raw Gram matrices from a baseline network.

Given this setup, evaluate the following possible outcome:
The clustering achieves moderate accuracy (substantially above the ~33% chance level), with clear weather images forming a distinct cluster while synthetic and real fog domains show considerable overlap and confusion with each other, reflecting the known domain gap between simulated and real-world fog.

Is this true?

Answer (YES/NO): NO